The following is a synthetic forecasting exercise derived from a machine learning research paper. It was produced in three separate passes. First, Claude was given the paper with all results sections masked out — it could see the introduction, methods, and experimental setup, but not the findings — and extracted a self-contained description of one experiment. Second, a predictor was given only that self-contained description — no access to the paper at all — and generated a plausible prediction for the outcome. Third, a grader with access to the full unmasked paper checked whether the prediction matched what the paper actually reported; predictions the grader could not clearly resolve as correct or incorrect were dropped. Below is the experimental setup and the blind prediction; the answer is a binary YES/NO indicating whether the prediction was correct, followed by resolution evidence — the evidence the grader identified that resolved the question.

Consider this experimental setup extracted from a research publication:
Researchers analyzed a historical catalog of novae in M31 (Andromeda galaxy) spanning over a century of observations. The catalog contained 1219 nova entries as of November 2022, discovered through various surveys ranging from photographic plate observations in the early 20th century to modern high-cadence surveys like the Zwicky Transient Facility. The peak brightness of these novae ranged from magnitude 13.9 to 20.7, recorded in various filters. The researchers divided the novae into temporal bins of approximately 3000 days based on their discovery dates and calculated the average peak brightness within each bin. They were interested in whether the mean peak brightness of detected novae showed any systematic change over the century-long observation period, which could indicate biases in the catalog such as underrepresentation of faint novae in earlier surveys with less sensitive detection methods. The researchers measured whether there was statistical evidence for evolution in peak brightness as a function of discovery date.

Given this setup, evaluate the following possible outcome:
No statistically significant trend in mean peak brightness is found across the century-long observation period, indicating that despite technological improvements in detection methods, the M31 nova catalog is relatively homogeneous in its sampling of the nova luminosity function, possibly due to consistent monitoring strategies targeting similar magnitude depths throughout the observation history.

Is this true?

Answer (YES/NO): YES